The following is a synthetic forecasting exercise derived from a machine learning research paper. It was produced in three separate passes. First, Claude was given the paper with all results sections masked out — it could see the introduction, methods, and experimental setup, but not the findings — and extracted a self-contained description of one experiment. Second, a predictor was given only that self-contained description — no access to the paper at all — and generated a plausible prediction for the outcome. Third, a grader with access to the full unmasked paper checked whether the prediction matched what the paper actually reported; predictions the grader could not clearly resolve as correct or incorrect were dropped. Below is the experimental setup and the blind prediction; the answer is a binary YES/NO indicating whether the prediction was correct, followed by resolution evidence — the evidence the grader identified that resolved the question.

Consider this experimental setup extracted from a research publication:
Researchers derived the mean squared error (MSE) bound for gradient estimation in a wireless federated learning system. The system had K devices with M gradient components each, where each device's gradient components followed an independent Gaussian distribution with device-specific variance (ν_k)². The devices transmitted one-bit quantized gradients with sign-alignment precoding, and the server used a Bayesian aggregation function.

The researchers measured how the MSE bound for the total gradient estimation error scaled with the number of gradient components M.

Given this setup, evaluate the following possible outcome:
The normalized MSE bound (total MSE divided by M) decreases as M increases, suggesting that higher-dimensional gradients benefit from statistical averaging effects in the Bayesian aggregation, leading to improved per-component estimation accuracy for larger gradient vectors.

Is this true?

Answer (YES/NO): NO